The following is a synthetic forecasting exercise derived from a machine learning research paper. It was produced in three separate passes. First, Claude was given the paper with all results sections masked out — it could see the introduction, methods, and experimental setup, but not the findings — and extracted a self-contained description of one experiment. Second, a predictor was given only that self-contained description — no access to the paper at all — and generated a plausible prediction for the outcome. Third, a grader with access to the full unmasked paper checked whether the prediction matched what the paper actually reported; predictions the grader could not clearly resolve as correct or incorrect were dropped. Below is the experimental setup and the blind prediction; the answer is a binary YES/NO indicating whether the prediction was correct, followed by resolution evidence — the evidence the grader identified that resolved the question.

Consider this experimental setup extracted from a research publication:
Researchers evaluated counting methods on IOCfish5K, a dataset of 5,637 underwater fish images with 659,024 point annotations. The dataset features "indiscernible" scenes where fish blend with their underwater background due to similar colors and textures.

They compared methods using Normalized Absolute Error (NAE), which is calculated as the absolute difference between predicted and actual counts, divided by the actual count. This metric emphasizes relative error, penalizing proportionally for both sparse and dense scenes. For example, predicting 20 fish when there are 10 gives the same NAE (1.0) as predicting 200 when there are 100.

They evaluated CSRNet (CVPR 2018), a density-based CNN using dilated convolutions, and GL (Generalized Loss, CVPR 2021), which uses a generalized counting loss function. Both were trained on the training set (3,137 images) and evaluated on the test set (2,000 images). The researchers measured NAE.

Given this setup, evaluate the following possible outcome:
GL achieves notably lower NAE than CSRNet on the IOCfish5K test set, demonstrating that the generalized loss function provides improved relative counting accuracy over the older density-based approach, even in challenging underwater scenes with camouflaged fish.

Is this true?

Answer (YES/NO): YES